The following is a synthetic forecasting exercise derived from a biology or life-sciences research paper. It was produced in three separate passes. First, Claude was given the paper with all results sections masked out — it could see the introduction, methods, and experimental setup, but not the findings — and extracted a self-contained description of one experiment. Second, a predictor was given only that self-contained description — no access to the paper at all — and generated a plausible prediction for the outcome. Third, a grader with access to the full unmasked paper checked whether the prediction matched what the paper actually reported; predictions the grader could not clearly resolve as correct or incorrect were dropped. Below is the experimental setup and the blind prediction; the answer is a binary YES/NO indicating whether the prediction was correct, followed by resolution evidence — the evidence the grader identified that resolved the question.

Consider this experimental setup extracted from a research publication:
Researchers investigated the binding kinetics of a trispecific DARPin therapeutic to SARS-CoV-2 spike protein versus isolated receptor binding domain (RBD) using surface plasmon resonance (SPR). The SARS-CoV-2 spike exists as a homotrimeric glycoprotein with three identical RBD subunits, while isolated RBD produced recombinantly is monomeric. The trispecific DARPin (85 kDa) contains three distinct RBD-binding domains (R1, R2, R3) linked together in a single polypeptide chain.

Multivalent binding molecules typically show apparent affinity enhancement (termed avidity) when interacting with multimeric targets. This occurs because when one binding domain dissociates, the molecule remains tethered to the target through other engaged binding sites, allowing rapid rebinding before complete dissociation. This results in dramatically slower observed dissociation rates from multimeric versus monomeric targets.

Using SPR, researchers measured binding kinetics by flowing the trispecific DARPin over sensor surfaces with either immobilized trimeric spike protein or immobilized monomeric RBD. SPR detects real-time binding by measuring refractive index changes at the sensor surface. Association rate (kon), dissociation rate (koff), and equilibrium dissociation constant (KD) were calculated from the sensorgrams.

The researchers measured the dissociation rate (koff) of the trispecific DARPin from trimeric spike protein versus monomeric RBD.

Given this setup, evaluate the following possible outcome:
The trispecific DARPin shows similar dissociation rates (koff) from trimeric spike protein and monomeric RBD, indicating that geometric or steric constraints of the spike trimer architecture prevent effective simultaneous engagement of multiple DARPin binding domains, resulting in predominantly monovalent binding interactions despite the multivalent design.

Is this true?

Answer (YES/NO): NO